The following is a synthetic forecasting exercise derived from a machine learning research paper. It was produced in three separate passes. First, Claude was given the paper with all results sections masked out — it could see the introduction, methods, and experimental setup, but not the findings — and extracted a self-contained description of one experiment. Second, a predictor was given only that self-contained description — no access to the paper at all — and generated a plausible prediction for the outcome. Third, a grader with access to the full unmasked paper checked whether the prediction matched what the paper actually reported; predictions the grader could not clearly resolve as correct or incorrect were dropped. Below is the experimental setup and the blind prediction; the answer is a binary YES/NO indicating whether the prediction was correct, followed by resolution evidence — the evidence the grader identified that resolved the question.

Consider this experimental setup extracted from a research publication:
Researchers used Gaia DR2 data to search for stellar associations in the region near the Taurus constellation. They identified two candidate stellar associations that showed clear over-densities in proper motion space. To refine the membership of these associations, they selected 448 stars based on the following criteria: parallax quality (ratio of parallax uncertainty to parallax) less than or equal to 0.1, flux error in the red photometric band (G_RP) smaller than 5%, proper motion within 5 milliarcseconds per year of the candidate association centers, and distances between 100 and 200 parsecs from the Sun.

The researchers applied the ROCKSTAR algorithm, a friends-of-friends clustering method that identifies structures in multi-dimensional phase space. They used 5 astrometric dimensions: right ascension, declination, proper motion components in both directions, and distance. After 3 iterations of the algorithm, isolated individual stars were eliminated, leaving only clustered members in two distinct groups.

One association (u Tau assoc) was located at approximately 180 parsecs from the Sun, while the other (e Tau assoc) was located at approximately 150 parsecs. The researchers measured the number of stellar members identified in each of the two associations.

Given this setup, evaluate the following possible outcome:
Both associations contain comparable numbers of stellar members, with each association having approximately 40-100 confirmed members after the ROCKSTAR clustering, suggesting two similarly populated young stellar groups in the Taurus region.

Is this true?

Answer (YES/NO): NO